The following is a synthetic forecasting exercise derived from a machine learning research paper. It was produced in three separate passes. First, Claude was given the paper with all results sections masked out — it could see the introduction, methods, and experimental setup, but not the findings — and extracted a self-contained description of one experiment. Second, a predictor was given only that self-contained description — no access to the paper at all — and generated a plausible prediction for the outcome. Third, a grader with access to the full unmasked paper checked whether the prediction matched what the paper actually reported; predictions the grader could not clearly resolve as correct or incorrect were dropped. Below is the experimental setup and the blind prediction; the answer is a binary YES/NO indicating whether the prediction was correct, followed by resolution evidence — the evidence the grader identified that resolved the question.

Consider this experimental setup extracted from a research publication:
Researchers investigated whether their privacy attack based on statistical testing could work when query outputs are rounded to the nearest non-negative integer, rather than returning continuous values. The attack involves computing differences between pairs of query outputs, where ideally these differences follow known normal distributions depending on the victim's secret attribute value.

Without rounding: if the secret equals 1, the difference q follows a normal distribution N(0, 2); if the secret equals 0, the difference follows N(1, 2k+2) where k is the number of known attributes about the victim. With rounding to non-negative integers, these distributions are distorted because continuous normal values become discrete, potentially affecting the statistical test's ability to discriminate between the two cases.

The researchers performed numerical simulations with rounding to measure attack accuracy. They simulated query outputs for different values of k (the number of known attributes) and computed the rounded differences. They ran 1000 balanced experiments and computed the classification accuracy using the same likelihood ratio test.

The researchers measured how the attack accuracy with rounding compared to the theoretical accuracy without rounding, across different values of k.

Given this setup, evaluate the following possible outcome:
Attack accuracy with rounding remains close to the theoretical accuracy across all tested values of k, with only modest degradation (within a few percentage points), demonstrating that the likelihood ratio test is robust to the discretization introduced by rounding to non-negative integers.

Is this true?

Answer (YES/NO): YES